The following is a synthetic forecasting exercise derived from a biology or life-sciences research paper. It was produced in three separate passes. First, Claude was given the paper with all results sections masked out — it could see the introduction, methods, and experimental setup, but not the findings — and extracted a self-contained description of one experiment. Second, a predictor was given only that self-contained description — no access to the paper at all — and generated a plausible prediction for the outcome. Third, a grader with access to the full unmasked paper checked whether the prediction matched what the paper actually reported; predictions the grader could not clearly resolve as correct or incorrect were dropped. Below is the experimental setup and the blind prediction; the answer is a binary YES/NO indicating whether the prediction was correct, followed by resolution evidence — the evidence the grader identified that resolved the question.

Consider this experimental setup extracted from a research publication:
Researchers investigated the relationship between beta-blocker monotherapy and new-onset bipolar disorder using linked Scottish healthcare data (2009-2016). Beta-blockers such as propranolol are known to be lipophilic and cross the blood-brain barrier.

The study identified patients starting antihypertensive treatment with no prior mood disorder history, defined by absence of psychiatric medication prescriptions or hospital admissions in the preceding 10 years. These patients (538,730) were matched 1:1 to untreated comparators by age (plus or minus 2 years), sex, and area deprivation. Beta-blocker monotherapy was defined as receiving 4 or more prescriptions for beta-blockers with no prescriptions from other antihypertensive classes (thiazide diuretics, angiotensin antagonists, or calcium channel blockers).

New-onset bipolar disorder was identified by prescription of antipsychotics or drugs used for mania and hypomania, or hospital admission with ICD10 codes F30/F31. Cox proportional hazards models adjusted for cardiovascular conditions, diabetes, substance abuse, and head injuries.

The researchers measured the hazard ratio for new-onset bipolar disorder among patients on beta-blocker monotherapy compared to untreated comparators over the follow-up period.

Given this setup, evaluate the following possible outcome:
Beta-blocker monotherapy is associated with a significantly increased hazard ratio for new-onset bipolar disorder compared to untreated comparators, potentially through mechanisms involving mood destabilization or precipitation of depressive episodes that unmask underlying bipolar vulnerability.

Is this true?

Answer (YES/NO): NO